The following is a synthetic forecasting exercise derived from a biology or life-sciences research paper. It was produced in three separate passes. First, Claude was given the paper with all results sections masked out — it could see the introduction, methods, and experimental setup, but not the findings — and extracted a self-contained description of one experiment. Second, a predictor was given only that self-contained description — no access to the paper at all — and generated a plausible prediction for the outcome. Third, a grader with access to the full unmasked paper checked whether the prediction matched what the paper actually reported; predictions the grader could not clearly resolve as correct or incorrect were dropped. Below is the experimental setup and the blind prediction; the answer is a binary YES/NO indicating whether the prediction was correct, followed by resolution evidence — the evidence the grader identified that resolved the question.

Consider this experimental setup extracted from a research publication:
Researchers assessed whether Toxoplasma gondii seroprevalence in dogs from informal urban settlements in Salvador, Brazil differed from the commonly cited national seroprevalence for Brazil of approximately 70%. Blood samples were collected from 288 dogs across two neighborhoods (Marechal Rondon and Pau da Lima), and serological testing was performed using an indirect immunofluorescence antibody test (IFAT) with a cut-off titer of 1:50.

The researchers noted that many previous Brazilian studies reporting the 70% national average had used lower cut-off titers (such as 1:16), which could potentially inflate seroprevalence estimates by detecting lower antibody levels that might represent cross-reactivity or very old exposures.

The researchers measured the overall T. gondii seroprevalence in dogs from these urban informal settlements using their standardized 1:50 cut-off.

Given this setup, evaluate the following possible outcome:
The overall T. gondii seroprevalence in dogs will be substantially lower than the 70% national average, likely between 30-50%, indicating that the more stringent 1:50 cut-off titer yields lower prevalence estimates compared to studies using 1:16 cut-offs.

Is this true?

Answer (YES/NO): YES